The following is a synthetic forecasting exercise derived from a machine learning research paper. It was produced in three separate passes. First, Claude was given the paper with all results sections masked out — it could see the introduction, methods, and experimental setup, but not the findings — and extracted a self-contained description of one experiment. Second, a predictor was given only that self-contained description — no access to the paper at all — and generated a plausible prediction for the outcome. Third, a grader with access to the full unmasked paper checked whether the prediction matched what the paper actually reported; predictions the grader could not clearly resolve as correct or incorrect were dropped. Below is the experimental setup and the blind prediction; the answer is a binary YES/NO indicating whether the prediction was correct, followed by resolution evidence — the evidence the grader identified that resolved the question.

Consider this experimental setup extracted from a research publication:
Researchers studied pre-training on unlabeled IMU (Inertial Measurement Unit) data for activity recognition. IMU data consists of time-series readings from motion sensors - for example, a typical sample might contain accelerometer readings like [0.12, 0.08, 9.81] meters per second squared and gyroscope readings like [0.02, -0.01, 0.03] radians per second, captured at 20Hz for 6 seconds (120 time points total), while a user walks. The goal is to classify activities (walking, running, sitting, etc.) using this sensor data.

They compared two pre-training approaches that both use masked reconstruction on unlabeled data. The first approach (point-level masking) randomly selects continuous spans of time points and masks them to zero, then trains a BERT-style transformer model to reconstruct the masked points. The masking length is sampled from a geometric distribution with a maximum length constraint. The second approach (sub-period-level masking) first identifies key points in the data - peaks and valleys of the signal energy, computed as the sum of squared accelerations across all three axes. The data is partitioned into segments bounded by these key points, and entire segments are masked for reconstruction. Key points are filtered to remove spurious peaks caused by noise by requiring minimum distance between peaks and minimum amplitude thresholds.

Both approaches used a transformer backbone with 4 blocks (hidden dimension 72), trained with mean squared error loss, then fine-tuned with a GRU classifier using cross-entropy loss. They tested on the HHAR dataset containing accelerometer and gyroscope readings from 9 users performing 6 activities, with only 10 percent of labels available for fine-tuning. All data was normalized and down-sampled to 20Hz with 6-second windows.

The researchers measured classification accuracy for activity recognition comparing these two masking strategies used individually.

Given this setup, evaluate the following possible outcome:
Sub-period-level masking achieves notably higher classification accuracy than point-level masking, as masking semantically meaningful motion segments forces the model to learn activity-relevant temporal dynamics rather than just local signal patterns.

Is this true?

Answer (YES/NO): NO